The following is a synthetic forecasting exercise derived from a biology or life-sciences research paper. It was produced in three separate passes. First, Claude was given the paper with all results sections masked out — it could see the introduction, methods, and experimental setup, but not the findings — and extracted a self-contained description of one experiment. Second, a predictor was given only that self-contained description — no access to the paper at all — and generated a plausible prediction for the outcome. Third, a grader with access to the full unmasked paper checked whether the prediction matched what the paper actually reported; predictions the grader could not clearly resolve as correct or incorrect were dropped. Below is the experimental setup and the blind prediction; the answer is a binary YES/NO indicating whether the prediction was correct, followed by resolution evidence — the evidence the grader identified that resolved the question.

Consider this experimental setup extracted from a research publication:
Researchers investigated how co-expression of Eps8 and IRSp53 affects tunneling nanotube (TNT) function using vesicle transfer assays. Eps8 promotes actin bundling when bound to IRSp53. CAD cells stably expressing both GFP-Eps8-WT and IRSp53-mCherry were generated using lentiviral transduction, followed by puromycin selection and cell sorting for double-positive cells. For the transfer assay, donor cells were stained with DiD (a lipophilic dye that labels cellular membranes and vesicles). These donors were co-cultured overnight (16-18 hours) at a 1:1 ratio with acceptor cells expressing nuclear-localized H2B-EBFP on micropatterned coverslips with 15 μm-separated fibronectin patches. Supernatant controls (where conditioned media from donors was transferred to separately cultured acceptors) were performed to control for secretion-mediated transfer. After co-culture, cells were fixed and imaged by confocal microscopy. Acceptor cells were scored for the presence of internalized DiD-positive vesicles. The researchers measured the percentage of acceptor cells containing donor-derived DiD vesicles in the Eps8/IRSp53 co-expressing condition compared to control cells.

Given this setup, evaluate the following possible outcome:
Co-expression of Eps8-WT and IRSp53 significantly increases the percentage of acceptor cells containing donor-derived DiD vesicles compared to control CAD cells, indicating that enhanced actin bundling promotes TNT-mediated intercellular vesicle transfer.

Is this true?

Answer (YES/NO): NO